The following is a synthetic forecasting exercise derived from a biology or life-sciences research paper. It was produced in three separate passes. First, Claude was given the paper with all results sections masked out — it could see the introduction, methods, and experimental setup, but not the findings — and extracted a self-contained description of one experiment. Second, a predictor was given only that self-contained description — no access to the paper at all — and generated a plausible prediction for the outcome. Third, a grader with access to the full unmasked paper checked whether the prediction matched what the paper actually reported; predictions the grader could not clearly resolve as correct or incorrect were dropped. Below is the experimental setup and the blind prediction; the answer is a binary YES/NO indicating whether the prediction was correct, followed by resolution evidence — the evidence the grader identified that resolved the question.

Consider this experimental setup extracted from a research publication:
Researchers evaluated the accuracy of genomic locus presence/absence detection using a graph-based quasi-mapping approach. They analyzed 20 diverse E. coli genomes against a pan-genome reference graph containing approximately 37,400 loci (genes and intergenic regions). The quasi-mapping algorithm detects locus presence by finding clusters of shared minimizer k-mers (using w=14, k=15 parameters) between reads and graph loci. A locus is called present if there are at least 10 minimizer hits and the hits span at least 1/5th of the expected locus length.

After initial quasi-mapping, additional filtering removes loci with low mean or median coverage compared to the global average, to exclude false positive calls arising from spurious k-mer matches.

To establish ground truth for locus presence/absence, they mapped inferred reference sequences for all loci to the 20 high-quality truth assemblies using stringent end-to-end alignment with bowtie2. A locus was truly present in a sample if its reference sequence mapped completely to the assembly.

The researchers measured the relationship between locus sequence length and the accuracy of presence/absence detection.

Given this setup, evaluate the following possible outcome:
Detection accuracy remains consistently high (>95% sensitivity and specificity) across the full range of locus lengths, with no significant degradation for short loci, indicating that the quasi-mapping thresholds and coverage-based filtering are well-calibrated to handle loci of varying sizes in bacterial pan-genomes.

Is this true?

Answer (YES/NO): NO